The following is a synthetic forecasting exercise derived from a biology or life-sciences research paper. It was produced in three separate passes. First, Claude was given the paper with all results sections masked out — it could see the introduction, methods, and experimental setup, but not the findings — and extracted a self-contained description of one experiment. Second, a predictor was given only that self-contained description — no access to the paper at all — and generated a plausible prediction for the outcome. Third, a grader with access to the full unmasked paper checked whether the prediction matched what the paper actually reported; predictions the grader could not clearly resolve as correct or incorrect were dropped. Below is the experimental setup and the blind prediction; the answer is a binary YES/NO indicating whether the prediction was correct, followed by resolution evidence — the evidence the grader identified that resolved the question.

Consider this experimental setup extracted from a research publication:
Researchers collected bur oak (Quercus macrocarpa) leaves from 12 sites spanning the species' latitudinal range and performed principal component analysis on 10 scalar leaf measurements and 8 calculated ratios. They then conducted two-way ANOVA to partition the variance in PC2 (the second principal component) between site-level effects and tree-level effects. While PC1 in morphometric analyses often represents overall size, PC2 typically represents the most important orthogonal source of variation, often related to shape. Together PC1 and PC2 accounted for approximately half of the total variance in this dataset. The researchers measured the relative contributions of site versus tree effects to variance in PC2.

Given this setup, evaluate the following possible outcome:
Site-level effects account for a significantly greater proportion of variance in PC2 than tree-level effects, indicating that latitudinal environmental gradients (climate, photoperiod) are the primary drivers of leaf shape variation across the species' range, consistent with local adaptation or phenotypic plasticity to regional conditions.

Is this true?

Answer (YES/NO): YES